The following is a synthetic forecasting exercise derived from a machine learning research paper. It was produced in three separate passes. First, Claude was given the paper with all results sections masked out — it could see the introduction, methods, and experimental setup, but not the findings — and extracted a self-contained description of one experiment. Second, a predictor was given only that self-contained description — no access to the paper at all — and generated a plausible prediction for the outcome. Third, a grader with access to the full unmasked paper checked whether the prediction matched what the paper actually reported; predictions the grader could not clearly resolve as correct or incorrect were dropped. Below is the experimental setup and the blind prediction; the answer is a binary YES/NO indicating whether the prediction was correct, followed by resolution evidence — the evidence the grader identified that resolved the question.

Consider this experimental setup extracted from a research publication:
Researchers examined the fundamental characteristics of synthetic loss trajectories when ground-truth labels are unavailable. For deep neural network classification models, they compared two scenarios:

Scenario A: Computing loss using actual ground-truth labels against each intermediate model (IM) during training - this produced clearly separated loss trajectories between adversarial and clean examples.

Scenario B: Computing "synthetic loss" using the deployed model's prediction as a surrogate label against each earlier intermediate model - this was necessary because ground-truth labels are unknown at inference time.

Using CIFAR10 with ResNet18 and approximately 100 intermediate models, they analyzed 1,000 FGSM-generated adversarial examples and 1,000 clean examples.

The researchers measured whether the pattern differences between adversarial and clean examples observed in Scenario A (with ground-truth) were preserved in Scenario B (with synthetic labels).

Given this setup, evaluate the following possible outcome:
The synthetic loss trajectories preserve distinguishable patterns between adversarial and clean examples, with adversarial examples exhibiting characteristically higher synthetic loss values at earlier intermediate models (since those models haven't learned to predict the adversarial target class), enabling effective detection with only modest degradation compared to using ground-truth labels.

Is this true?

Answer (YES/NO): NO